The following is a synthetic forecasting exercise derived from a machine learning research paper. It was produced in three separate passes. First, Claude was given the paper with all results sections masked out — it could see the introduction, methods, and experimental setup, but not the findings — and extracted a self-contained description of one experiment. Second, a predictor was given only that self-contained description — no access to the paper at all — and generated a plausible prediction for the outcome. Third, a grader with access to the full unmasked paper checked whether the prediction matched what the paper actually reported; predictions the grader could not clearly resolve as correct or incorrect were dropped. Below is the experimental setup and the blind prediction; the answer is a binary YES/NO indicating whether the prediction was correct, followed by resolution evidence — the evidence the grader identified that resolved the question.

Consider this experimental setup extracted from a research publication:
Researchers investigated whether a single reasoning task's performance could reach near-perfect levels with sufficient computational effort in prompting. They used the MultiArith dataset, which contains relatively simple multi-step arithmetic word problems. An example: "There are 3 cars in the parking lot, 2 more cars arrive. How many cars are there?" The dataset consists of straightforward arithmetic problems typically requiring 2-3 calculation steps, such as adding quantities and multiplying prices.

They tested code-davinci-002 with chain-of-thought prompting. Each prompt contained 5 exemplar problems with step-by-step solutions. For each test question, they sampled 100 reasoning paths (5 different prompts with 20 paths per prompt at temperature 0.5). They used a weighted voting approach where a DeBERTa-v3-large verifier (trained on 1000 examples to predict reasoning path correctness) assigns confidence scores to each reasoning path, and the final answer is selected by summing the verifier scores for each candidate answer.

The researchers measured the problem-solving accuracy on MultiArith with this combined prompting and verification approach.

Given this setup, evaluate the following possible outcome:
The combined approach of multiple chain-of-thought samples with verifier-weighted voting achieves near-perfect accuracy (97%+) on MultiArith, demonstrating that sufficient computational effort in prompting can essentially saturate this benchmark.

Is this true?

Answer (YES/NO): YES